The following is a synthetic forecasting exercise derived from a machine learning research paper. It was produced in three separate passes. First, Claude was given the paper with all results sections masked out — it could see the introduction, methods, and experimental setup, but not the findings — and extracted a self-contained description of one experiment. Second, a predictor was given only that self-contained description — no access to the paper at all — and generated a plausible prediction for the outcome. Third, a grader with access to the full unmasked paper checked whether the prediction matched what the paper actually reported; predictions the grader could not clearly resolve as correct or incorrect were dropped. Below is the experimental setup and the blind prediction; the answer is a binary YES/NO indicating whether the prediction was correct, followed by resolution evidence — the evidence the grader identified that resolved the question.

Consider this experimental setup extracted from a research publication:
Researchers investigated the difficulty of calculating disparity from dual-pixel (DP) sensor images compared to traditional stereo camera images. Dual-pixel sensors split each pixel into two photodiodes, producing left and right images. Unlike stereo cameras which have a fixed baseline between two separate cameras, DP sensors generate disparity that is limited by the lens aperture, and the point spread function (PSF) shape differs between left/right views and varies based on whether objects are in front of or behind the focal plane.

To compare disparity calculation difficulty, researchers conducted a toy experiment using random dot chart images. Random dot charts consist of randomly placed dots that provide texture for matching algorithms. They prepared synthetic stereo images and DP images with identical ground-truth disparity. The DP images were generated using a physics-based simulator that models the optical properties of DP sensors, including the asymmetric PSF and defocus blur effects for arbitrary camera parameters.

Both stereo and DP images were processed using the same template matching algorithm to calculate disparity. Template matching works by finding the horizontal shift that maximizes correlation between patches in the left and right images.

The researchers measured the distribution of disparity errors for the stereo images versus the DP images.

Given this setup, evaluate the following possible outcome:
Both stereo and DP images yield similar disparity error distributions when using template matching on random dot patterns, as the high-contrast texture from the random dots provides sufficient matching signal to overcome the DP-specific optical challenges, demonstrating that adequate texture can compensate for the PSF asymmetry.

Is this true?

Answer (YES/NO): NO